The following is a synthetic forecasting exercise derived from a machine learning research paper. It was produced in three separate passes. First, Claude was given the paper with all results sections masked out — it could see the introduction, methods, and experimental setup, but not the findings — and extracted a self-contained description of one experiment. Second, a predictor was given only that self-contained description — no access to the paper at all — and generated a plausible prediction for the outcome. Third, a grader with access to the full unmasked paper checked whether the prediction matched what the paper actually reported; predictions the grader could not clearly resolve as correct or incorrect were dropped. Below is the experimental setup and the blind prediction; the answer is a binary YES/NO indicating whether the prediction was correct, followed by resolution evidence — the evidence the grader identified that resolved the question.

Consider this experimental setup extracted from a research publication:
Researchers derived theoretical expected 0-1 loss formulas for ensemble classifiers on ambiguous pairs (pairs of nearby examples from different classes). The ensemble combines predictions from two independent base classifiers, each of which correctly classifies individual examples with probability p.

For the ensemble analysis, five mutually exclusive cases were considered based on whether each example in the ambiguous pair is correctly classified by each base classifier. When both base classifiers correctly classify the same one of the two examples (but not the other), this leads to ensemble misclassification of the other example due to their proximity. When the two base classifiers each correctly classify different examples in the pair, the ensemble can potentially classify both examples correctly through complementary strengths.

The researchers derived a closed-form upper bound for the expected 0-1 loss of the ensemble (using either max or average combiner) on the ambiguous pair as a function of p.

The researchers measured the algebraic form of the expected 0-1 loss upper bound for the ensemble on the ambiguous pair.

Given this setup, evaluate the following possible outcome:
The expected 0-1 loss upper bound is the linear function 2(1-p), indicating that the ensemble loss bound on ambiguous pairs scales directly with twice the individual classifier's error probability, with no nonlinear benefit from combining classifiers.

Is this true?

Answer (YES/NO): NO